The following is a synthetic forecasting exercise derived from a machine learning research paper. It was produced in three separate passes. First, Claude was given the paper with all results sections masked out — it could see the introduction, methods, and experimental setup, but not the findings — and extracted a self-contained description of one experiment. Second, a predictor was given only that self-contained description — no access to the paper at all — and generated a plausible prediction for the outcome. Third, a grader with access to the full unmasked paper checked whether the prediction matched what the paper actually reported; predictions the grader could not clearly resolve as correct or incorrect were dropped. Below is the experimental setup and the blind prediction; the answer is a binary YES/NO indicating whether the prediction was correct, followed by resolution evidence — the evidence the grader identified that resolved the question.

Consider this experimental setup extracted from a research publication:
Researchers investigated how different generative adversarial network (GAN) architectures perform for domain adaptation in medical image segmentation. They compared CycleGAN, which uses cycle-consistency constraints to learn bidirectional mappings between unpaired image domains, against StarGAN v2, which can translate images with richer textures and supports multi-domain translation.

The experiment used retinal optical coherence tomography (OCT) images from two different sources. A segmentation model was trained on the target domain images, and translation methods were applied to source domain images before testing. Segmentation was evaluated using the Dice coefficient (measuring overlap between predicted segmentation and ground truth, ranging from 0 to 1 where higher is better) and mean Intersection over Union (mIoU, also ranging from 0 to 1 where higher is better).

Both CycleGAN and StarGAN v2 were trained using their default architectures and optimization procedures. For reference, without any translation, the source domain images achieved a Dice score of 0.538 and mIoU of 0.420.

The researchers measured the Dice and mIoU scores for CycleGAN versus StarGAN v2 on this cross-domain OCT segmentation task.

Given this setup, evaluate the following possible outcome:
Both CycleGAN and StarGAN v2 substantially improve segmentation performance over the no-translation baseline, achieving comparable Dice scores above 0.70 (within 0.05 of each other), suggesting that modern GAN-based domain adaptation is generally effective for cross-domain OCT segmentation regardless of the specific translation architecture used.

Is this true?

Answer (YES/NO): NO